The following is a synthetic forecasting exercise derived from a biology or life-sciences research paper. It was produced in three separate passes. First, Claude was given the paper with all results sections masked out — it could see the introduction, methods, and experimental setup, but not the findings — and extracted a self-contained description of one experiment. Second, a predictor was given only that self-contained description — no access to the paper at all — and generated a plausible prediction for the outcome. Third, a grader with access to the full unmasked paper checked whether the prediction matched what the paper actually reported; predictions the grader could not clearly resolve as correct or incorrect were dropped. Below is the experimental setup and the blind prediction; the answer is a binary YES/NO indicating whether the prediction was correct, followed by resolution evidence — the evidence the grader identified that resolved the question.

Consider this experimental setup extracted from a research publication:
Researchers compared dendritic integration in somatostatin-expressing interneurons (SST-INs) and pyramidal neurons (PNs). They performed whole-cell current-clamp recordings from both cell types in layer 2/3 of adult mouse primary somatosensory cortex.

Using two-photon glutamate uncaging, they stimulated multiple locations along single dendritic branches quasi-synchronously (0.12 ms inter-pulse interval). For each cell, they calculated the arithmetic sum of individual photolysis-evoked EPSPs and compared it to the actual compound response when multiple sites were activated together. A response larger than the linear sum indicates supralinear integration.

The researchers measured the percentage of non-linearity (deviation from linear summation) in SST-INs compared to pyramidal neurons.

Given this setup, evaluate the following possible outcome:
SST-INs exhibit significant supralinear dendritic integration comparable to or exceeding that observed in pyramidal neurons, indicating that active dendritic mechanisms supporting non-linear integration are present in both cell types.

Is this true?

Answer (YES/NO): YES